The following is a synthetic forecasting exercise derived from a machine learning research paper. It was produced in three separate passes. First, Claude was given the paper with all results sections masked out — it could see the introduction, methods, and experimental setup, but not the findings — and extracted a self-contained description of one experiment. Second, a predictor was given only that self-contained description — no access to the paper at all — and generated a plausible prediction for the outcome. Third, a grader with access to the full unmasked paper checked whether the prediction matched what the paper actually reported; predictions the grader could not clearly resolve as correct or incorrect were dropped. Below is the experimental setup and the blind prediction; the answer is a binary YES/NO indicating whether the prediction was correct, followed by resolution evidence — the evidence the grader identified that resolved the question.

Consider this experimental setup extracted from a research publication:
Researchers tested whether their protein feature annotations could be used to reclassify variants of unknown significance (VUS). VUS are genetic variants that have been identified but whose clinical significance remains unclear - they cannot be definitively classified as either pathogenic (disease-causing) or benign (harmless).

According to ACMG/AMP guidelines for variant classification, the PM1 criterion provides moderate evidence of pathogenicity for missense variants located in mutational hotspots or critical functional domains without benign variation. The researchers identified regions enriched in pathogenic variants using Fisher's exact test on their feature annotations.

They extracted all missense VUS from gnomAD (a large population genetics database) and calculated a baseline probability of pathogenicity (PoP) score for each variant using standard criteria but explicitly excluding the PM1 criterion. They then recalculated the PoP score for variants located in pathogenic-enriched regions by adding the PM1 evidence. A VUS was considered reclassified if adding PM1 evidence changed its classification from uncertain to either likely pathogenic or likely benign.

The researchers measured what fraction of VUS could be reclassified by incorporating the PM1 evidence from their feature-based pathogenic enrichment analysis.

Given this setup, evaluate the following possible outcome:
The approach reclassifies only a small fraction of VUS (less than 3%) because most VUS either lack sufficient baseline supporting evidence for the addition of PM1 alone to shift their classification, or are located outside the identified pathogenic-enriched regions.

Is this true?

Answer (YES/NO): NO